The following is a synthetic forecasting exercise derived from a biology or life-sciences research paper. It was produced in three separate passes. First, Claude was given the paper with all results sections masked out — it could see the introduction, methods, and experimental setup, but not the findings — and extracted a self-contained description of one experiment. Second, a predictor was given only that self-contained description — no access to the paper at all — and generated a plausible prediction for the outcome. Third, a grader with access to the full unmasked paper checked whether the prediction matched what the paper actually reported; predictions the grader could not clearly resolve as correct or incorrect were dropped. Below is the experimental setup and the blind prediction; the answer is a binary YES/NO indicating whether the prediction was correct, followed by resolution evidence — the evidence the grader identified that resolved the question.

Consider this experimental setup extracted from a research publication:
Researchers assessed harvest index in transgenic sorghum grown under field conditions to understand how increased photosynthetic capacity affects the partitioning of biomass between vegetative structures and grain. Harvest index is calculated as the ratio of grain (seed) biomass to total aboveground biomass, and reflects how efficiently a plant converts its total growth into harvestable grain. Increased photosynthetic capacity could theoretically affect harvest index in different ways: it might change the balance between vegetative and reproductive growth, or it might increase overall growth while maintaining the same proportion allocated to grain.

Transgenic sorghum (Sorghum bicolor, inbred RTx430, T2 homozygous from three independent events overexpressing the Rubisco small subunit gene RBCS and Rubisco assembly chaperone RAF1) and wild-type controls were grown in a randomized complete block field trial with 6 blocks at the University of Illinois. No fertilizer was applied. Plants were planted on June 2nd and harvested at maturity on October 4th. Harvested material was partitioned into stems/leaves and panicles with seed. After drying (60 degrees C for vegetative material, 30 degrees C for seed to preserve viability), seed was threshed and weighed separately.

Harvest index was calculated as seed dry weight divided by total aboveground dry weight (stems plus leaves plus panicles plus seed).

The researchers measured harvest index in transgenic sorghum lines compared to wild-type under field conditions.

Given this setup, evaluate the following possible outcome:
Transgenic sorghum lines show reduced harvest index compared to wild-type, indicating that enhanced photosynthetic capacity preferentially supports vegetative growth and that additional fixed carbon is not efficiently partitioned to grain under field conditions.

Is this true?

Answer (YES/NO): YES